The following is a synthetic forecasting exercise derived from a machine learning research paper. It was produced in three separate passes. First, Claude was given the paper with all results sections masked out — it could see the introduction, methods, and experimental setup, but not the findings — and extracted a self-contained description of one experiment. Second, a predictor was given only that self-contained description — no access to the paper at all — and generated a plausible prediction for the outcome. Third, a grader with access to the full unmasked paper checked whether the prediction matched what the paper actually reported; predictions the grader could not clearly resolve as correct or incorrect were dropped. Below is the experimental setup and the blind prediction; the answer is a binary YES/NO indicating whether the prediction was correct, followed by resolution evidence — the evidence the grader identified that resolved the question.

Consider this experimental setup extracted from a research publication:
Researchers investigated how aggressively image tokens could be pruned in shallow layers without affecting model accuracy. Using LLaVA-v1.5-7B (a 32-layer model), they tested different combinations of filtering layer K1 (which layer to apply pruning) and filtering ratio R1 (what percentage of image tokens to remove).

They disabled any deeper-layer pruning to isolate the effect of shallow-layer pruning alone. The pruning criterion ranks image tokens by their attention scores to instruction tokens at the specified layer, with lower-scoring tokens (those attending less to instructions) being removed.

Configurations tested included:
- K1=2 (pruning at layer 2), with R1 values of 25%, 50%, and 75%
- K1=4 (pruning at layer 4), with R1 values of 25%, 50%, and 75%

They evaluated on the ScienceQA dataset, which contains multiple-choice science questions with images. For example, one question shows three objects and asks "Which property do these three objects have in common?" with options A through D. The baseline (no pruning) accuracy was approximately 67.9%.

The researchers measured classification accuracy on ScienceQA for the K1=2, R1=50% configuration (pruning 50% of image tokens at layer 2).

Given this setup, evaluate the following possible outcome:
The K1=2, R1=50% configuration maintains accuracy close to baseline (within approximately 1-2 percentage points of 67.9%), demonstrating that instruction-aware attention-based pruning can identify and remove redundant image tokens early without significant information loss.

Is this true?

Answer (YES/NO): YES